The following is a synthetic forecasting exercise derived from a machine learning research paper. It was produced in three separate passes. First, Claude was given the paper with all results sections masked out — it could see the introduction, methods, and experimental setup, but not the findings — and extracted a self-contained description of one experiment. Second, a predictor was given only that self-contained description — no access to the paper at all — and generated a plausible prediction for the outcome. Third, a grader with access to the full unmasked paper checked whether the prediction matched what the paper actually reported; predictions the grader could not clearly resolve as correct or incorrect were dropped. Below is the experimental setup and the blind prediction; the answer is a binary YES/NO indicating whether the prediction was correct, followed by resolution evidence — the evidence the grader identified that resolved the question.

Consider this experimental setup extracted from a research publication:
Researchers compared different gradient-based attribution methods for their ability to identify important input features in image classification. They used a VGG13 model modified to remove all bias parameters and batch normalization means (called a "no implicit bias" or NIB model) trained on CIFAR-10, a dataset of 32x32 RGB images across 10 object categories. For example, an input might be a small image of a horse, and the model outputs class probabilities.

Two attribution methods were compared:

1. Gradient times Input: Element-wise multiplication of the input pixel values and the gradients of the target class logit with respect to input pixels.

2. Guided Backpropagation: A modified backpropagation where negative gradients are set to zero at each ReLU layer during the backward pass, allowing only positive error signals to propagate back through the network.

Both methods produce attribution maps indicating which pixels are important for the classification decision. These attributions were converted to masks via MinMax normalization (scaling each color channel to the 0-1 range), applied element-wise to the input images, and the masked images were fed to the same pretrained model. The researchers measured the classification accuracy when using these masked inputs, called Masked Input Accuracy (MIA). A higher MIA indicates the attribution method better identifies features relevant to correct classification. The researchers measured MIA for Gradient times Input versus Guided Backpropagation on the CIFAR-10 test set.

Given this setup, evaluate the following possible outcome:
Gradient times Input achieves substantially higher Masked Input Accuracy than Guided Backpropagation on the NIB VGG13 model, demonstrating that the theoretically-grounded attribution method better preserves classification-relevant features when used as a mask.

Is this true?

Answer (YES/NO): YES